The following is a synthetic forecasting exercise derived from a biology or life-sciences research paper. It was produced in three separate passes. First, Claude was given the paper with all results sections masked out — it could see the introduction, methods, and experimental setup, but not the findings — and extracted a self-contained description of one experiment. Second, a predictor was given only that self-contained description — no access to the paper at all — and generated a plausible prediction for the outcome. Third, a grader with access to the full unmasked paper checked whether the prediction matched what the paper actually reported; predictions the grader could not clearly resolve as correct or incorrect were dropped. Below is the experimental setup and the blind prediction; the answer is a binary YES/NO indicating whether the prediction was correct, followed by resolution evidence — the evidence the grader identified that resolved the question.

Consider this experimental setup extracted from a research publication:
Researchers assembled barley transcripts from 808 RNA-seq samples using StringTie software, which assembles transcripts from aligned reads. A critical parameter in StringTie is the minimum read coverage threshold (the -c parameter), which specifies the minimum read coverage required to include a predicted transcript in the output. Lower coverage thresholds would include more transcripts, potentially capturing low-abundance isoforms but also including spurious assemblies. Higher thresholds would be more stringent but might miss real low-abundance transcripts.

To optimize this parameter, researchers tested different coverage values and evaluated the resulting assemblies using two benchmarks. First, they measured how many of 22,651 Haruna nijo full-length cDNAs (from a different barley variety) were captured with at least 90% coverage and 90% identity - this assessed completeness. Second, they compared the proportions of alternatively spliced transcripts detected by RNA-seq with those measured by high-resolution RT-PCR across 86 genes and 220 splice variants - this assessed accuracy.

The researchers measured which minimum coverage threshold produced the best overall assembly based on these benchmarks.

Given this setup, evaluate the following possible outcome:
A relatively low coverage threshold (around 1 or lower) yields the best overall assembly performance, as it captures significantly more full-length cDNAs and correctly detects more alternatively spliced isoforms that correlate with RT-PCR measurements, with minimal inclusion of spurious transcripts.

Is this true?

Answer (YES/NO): NO